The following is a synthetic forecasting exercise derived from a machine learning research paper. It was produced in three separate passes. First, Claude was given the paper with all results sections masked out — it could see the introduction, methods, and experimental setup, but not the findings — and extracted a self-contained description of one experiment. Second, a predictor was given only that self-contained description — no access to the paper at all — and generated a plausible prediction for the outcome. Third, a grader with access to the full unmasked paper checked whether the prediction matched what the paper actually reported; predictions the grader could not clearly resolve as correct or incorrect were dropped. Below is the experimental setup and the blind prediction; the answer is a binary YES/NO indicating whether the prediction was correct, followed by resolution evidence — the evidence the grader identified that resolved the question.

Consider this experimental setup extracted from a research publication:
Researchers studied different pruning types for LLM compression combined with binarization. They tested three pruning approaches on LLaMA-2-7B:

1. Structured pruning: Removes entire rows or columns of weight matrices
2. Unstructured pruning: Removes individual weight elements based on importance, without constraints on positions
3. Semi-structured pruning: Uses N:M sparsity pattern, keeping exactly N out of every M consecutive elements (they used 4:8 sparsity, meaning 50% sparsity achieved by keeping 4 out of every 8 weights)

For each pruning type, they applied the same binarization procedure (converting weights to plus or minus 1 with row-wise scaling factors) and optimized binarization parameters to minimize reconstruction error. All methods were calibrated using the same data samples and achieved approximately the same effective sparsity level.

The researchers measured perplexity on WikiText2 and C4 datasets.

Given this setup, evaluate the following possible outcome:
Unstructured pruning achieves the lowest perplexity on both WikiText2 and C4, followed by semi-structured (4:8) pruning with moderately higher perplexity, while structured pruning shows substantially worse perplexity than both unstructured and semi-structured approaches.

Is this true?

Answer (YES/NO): YES